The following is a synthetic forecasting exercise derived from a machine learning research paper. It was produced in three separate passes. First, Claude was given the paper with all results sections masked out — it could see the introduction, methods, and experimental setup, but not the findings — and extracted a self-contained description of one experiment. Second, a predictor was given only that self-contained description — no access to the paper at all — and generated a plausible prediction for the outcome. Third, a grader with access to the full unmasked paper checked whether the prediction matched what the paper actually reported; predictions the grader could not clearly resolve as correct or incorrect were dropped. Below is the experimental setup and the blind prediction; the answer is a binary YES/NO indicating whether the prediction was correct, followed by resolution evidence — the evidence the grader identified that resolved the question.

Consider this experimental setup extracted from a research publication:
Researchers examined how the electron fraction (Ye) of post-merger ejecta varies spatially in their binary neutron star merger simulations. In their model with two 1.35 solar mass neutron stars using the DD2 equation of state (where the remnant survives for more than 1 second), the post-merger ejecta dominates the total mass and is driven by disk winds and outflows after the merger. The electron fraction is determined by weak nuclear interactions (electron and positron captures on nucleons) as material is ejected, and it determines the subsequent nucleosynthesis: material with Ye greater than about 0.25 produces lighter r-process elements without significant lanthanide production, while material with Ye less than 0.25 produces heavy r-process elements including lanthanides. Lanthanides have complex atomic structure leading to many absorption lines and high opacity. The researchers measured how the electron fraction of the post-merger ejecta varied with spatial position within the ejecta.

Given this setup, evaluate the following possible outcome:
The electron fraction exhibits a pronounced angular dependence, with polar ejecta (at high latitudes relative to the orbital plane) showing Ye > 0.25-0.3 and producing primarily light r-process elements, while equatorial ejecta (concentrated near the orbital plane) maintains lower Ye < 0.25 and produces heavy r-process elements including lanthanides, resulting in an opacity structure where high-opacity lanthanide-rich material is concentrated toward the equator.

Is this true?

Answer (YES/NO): NO